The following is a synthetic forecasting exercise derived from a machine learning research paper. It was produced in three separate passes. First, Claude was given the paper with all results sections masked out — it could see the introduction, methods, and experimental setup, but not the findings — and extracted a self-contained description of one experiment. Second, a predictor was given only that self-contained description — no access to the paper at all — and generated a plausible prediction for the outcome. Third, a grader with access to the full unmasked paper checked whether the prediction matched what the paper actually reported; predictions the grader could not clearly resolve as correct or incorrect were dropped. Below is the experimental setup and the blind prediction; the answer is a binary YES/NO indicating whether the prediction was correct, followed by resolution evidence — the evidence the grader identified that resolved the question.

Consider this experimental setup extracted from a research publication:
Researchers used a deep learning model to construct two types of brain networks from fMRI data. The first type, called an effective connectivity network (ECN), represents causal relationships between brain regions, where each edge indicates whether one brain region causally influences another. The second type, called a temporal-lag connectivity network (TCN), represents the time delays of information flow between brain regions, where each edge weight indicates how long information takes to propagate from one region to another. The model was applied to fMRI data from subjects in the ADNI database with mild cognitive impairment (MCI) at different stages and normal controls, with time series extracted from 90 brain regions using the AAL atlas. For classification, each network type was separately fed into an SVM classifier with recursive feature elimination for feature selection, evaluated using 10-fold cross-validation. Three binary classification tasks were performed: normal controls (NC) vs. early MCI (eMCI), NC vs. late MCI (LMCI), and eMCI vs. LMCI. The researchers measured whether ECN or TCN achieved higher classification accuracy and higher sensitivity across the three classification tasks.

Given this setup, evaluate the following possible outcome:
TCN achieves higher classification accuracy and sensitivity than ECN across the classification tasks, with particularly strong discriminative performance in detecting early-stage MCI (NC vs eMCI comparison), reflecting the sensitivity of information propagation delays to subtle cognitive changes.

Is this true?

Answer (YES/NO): NO